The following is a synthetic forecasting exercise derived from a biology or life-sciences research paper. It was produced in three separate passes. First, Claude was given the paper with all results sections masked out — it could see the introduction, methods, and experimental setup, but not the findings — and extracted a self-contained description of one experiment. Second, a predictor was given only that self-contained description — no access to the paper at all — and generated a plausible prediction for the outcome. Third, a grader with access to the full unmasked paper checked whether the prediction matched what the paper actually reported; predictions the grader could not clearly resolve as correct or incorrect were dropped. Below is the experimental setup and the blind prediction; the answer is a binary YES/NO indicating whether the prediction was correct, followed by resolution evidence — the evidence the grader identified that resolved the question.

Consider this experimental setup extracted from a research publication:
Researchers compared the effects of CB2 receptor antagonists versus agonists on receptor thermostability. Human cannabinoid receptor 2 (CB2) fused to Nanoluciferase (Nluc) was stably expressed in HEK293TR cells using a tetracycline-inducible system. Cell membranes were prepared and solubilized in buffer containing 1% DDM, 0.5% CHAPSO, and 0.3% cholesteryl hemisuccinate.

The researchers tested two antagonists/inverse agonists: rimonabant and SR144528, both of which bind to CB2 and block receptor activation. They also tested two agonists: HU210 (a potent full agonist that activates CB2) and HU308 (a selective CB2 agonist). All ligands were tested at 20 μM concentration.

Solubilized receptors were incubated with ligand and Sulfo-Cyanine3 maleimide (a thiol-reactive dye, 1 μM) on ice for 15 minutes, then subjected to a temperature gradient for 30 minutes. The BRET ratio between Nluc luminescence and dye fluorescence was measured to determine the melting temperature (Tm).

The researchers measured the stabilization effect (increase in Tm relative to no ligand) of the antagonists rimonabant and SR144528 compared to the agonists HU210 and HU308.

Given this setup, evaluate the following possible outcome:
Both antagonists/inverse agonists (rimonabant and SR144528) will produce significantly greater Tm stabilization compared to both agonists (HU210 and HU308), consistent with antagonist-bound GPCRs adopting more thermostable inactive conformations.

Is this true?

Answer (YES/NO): NO